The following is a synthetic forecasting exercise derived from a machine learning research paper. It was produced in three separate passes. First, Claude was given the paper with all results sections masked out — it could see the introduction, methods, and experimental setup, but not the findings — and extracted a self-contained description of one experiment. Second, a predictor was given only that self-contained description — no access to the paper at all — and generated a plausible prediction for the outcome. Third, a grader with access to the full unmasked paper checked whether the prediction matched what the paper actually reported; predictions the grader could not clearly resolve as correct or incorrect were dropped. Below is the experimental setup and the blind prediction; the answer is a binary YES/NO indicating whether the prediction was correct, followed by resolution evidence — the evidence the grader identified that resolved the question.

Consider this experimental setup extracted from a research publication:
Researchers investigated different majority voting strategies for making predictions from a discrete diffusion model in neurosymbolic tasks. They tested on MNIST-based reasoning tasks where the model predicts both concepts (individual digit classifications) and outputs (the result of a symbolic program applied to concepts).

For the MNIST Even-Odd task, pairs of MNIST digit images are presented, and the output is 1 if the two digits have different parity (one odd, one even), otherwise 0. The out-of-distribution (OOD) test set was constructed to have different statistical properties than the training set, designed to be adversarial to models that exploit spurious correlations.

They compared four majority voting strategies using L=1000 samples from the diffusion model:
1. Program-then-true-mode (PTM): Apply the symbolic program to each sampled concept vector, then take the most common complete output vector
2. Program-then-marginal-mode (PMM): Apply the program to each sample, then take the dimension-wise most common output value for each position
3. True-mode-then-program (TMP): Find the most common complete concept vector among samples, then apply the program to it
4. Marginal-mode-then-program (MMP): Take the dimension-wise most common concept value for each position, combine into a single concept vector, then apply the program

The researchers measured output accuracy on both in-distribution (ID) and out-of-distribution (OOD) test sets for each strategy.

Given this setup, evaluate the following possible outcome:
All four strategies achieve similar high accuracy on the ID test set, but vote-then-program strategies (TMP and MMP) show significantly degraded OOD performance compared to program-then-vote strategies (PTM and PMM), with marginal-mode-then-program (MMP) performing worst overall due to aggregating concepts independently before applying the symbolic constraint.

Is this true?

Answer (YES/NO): NO